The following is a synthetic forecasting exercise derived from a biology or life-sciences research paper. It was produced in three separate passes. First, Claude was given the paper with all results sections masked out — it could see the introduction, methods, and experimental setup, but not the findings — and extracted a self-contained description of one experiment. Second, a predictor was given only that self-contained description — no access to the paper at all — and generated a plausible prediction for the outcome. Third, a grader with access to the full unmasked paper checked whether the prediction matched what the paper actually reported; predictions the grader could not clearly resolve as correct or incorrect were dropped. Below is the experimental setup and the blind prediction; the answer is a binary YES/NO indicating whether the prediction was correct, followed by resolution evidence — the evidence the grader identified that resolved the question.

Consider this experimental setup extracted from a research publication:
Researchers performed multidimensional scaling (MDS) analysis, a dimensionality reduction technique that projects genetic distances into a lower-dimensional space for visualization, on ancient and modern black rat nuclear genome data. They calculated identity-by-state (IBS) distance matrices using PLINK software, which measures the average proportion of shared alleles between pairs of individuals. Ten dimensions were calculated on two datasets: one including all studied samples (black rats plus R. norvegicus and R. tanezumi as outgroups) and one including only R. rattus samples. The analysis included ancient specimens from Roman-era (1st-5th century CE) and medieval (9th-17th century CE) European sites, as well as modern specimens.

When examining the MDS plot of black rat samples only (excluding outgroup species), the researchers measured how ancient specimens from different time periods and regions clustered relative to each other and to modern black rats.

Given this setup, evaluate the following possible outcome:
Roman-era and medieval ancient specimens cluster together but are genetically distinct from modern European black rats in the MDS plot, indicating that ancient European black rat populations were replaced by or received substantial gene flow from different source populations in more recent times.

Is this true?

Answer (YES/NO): NO